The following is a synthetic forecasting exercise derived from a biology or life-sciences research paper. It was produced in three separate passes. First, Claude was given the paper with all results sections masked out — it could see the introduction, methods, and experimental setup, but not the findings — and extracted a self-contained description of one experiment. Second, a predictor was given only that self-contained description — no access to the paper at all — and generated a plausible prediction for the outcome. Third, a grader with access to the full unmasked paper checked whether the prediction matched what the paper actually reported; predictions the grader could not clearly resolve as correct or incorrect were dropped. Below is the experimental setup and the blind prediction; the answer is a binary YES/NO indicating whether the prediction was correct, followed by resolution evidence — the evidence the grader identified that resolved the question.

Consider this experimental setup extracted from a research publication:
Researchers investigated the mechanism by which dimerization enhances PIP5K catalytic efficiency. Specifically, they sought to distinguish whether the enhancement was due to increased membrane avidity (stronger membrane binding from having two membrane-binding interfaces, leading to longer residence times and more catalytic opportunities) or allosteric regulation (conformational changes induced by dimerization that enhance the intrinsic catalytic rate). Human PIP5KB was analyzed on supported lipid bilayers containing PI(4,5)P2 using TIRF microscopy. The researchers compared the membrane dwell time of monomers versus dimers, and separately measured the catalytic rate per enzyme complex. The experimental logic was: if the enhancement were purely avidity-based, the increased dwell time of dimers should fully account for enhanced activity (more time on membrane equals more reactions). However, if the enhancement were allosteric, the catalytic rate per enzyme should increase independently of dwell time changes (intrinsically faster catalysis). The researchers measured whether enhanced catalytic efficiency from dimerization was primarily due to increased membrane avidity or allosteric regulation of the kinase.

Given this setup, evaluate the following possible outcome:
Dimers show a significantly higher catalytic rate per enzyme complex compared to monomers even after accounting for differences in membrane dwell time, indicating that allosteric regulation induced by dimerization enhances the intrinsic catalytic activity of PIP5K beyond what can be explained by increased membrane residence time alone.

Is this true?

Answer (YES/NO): YES